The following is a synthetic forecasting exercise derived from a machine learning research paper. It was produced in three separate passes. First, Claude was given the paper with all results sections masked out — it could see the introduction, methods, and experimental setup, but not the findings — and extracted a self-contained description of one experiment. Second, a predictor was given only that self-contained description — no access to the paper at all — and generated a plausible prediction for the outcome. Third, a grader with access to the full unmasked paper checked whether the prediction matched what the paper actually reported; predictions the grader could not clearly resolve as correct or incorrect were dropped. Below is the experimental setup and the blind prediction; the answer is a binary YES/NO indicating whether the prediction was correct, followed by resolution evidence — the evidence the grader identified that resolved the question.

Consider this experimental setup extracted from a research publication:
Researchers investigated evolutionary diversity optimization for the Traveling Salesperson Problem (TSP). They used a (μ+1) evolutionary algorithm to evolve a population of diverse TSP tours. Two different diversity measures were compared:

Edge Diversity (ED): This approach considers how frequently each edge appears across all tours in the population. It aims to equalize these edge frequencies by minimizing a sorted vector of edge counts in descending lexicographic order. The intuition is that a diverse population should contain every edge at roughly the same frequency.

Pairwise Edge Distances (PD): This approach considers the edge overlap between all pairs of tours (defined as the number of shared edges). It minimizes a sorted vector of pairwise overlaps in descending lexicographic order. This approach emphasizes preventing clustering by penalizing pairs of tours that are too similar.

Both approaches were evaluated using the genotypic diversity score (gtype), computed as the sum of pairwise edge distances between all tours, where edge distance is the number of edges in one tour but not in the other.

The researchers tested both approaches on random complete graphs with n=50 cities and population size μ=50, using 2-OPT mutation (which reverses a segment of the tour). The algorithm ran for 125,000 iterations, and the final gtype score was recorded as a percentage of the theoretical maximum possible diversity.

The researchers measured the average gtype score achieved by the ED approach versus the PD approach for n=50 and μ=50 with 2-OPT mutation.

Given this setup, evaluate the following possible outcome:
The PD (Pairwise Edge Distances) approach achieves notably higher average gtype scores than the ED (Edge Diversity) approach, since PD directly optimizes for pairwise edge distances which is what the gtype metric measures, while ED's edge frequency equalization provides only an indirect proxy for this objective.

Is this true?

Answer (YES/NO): NO